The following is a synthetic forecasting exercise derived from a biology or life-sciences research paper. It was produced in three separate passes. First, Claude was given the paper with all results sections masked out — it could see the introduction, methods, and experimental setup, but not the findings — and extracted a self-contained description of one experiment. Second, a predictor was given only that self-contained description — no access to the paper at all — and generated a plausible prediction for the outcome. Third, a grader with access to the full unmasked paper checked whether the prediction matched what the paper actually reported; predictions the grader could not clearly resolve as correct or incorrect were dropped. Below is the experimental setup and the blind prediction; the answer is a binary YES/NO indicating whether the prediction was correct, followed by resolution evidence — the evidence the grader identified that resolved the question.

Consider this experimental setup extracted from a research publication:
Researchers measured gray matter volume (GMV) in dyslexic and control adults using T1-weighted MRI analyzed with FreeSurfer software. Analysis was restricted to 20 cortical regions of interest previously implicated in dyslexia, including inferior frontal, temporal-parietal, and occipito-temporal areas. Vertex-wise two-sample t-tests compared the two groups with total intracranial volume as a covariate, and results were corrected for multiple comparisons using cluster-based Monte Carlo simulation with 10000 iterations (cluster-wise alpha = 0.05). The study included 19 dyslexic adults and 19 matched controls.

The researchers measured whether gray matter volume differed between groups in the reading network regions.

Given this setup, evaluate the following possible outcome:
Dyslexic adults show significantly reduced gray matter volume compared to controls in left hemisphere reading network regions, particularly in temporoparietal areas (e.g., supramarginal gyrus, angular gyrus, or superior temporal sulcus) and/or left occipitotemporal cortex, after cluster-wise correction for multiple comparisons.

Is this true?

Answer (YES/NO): NO